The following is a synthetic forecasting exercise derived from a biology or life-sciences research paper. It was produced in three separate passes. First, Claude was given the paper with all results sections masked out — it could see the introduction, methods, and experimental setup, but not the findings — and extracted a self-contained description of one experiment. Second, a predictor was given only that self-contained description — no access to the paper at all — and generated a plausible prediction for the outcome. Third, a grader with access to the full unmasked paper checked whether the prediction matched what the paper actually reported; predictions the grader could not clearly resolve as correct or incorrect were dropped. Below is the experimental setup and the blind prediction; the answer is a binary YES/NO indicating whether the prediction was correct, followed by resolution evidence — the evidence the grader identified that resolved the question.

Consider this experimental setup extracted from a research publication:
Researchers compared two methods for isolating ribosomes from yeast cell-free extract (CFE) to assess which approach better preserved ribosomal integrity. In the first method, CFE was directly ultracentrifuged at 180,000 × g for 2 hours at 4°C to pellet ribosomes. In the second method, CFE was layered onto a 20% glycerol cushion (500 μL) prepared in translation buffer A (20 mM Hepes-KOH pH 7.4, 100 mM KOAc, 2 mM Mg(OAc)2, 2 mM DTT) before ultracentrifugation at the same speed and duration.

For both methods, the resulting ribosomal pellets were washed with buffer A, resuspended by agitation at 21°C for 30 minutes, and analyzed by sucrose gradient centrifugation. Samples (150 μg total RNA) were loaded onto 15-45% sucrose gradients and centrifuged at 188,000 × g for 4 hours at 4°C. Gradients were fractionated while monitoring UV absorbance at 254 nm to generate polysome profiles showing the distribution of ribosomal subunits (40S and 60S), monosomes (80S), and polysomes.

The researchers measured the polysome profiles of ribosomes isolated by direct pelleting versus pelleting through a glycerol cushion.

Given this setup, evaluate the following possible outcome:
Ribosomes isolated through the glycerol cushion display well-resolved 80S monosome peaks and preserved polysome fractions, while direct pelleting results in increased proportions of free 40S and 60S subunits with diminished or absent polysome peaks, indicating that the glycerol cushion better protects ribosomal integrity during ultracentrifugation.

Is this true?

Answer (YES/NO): NO